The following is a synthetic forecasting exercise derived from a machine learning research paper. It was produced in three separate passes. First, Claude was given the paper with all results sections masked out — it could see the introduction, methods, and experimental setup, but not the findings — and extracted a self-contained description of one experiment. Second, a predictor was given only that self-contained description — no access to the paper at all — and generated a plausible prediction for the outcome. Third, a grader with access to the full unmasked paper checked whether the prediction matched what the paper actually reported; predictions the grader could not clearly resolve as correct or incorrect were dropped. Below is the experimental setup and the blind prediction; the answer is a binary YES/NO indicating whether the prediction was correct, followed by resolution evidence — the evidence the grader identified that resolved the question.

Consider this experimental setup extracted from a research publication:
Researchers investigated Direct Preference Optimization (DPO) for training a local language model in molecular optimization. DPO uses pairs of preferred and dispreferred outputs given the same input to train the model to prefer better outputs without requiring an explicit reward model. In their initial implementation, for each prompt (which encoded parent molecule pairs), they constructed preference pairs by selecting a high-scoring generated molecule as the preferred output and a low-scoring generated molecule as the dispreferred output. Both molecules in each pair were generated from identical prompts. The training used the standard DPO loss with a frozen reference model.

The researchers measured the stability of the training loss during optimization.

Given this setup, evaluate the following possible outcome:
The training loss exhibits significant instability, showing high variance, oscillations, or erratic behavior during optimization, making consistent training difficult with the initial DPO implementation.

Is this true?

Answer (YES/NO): YES